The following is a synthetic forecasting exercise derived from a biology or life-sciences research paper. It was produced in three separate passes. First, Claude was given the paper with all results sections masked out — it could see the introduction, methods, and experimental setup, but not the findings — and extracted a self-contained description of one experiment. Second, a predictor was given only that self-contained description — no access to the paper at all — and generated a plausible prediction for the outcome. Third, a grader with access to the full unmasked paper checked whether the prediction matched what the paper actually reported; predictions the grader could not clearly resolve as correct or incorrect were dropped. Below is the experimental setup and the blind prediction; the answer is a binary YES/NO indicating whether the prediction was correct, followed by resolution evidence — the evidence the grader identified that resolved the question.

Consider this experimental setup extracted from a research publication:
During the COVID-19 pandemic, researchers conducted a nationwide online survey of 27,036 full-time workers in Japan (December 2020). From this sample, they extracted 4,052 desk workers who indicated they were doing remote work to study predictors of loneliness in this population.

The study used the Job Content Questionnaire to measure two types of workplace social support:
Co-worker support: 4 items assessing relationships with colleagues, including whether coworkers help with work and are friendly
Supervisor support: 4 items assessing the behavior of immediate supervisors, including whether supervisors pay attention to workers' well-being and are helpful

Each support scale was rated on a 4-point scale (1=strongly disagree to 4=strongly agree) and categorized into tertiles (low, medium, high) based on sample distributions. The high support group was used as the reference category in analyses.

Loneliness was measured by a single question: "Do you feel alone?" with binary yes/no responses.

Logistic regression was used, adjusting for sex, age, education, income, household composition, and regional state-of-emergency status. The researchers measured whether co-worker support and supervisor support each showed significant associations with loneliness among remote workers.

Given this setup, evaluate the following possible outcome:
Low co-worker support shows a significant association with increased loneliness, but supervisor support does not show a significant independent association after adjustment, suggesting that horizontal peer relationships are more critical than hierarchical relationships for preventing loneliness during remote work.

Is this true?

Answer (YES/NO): NO